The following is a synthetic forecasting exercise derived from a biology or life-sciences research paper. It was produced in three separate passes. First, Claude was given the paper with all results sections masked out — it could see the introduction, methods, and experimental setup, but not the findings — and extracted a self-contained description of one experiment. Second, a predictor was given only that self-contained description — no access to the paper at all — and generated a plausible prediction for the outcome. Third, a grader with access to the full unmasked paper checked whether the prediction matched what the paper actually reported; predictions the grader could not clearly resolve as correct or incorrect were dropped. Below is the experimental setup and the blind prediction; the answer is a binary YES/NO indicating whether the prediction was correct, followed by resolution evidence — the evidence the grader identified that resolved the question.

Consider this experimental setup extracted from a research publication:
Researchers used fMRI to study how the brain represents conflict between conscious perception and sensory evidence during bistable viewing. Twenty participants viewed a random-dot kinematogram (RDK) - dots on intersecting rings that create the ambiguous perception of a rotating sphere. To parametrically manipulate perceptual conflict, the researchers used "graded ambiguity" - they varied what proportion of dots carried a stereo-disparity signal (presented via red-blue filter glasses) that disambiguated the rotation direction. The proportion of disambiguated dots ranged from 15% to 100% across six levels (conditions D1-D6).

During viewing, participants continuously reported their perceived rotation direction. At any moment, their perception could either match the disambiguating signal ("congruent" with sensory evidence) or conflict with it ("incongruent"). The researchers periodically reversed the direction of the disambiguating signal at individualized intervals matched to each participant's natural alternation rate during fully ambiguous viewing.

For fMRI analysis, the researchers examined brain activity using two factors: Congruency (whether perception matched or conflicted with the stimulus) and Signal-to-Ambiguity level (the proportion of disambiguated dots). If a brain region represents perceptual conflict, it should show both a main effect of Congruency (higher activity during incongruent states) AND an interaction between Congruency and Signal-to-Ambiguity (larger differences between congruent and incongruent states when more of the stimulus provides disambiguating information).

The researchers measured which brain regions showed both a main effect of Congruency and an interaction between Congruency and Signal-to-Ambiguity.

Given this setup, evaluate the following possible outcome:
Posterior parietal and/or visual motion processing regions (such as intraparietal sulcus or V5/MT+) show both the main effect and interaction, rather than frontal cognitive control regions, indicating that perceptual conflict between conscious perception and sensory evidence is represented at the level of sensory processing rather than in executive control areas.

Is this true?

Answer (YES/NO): NO